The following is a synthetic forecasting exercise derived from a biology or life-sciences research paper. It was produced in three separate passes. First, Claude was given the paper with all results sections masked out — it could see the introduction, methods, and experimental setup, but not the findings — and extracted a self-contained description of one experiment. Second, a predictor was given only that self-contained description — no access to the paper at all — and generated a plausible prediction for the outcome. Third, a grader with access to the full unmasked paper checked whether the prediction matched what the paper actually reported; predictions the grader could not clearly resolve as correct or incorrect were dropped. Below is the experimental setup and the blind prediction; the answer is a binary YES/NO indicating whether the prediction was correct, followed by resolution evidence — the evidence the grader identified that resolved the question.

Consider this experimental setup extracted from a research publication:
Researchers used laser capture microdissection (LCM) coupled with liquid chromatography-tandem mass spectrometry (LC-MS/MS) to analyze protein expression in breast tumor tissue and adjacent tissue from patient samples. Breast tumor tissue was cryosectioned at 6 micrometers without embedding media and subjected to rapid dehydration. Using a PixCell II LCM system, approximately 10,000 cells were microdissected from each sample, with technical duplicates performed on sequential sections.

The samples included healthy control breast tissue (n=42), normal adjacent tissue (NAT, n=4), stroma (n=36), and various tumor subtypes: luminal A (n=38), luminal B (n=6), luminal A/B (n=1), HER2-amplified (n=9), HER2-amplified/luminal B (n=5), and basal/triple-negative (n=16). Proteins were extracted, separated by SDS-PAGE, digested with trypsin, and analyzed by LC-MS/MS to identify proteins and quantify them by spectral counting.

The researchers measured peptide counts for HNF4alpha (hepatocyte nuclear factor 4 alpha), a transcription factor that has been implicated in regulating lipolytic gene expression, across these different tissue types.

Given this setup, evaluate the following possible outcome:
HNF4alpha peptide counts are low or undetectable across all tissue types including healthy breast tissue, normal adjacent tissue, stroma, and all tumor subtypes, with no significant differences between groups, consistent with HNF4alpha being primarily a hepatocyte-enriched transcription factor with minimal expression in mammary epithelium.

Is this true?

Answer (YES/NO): NO